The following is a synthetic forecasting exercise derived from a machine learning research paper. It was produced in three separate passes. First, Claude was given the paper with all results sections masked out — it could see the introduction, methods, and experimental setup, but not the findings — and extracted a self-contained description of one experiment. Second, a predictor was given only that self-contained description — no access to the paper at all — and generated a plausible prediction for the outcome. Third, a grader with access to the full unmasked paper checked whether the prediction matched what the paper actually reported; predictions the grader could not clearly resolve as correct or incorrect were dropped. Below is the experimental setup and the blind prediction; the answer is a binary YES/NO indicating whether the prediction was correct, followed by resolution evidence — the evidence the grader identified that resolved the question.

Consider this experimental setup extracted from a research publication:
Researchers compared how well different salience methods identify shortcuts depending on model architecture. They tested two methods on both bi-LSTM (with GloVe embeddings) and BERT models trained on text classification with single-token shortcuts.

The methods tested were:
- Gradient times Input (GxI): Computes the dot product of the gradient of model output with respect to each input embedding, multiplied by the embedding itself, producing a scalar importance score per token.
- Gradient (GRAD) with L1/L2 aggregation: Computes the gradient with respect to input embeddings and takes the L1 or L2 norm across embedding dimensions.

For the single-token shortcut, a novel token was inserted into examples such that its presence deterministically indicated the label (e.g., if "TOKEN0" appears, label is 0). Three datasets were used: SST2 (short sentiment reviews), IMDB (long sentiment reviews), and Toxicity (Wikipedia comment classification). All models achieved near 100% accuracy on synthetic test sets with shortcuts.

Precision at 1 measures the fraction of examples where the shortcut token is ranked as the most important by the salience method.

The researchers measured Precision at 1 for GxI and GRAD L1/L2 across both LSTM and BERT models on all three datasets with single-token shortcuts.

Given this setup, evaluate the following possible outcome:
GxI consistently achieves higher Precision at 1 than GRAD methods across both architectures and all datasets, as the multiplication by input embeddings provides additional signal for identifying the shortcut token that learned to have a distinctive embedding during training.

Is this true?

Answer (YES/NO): NO